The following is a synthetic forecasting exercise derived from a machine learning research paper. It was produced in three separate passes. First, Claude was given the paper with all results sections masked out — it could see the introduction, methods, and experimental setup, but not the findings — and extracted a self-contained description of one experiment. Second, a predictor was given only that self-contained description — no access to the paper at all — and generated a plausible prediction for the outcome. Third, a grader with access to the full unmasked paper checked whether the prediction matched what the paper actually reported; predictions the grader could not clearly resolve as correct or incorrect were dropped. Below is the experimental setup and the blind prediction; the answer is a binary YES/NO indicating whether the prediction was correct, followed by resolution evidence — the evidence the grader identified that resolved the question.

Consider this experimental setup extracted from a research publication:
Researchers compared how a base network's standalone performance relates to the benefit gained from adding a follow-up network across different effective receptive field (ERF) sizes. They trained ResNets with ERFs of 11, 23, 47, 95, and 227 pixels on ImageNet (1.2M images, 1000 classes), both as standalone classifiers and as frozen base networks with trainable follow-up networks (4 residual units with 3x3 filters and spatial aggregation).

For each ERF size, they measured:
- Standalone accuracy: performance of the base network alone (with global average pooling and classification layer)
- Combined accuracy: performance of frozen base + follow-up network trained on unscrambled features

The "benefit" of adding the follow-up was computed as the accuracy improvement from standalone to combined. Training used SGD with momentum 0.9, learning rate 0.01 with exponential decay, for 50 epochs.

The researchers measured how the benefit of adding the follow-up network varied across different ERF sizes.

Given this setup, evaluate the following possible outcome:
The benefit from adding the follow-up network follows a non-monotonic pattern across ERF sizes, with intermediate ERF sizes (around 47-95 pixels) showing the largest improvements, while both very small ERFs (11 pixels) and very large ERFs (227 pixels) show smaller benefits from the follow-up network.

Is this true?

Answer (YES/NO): NO